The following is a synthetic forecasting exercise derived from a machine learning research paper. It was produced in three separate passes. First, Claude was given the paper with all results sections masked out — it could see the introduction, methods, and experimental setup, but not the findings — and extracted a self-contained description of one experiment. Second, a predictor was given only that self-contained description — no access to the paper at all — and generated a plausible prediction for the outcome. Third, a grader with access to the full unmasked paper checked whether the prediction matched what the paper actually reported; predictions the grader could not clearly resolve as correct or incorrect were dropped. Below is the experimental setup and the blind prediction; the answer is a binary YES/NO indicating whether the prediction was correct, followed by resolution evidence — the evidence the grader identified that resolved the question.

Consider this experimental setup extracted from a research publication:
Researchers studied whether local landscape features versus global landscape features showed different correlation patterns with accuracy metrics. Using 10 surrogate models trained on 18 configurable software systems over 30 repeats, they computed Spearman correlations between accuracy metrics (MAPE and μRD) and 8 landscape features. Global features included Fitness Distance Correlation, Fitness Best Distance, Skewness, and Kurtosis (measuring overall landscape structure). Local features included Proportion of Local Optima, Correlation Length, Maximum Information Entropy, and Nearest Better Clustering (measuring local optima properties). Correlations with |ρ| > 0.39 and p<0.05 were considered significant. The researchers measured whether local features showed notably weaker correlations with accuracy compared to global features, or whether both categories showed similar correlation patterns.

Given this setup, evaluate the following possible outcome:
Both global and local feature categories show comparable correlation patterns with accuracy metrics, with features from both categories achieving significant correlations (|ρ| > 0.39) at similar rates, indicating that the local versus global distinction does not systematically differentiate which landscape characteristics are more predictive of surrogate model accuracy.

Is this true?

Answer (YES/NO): NO